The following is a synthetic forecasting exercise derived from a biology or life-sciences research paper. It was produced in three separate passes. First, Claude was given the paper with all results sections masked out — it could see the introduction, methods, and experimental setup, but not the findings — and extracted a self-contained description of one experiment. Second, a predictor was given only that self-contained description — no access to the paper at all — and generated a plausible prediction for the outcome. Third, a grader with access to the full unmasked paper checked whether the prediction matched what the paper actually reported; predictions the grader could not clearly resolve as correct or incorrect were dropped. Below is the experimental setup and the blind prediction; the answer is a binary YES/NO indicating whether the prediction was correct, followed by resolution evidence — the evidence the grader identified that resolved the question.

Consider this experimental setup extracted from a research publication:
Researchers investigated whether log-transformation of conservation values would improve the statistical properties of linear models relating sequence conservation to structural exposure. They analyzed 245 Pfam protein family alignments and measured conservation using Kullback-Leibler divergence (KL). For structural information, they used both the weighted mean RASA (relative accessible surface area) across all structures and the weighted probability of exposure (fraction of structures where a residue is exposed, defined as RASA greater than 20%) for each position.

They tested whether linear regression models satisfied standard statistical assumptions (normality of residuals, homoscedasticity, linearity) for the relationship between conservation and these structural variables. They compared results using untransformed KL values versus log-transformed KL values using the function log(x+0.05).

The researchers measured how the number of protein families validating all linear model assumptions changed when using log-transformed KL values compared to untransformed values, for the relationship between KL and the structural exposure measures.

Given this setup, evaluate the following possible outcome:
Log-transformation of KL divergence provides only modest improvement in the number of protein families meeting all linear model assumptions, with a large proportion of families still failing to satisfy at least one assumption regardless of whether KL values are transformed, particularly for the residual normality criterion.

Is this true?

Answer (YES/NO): NO